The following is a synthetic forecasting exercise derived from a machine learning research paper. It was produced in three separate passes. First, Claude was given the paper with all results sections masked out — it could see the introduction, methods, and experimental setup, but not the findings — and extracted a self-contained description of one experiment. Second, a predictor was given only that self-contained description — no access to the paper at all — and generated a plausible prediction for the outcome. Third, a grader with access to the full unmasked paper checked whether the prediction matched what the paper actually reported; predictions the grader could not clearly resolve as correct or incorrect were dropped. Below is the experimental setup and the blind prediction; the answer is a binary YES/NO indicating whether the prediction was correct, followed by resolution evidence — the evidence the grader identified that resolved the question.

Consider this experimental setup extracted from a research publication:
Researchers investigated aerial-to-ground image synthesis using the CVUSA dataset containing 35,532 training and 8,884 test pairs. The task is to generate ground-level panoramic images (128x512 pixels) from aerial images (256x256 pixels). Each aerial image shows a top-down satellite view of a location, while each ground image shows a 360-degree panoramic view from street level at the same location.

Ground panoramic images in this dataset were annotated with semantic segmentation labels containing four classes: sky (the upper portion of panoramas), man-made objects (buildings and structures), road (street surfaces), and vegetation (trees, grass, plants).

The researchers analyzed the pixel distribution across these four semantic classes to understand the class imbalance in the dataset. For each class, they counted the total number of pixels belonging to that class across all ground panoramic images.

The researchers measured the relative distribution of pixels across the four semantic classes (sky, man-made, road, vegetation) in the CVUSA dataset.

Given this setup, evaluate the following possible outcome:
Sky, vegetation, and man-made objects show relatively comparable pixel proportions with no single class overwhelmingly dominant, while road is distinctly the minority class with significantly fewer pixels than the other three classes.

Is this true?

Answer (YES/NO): NO